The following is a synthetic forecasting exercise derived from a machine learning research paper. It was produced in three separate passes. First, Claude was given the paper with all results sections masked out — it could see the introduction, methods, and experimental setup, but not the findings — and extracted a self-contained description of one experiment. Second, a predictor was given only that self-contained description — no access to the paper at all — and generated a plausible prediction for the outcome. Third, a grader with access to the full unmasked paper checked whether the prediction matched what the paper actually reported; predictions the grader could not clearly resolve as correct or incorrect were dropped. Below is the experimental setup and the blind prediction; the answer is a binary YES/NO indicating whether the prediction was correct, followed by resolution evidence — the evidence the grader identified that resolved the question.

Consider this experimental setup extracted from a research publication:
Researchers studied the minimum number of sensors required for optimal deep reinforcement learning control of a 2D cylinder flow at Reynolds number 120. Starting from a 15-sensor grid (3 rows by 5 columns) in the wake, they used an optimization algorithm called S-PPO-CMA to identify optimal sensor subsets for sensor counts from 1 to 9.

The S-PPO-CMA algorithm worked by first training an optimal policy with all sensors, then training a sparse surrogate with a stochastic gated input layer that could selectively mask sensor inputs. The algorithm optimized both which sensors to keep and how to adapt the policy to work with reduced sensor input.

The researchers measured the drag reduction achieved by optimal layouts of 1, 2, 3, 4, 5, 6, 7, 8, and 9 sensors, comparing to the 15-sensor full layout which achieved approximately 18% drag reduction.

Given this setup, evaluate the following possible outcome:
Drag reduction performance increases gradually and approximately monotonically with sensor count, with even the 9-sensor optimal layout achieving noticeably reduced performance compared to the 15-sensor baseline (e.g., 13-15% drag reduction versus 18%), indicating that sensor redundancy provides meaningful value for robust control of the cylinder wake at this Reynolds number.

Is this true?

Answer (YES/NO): NO